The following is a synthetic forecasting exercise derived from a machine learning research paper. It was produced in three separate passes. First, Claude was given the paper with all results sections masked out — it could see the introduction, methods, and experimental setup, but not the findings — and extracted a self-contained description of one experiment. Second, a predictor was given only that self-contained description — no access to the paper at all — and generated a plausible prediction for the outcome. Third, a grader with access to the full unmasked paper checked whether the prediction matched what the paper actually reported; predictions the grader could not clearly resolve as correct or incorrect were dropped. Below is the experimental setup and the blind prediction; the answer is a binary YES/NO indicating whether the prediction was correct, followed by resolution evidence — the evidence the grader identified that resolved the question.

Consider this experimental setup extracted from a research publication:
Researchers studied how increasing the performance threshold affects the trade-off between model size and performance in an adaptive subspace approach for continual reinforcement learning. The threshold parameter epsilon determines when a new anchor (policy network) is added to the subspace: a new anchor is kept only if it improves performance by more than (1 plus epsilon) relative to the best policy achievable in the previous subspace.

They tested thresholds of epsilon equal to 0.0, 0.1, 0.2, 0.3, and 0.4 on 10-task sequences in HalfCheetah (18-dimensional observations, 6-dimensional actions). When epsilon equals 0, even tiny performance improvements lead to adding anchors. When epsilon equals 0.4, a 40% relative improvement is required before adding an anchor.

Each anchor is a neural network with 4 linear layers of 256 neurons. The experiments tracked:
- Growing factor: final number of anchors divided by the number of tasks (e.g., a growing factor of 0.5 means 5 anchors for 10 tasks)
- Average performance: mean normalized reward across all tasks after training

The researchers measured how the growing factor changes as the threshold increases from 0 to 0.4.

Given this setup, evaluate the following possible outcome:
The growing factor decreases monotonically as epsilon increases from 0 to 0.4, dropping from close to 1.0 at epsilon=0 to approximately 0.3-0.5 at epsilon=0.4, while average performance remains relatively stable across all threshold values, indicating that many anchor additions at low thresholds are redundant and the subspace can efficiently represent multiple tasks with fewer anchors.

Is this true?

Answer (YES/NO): NO